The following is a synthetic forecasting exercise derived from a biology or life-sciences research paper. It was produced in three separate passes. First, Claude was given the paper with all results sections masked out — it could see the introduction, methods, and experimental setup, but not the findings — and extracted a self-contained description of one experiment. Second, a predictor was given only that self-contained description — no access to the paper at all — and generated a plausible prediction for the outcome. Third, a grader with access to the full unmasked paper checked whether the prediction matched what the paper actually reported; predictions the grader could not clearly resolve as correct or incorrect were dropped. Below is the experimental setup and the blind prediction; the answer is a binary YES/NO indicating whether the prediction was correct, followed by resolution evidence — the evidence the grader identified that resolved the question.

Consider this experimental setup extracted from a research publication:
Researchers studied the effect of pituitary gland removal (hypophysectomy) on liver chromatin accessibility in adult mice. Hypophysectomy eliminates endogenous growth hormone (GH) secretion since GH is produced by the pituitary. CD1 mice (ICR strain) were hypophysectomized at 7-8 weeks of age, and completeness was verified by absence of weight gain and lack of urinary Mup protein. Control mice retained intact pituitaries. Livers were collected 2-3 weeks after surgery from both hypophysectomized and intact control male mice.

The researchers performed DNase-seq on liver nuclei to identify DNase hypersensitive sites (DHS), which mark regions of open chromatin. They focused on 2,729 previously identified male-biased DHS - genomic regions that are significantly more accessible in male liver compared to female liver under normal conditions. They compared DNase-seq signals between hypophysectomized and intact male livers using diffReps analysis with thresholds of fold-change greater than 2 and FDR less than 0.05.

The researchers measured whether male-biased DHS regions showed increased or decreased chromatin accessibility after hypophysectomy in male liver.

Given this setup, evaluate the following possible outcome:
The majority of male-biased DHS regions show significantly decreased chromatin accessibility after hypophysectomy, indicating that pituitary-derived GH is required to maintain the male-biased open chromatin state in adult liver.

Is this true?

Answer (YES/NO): NO